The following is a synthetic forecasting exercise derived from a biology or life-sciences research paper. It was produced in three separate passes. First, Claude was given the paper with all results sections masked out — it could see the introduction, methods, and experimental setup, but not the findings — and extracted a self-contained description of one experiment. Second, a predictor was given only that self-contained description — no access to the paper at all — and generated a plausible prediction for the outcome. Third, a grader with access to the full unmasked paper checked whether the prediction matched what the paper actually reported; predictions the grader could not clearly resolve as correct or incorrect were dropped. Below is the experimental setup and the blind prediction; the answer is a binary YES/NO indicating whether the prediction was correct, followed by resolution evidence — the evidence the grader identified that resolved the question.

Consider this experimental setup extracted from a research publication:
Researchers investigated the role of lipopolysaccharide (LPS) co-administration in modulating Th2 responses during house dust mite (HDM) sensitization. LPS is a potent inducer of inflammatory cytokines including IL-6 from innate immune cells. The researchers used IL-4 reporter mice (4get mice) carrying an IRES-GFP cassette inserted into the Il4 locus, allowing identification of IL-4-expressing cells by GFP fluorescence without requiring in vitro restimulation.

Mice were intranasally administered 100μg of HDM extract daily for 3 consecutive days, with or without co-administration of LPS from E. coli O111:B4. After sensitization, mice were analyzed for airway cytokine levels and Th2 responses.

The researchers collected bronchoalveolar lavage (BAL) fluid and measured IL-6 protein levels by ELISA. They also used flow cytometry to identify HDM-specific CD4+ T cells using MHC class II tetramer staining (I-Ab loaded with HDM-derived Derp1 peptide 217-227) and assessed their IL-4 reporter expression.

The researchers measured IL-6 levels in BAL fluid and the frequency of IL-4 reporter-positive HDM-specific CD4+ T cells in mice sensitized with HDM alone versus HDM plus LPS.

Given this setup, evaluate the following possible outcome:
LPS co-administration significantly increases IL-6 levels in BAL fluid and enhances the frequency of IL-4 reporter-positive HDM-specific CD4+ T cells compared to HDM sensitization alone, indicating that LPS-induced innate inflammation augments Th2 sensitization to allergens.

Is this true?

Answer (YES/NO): NO